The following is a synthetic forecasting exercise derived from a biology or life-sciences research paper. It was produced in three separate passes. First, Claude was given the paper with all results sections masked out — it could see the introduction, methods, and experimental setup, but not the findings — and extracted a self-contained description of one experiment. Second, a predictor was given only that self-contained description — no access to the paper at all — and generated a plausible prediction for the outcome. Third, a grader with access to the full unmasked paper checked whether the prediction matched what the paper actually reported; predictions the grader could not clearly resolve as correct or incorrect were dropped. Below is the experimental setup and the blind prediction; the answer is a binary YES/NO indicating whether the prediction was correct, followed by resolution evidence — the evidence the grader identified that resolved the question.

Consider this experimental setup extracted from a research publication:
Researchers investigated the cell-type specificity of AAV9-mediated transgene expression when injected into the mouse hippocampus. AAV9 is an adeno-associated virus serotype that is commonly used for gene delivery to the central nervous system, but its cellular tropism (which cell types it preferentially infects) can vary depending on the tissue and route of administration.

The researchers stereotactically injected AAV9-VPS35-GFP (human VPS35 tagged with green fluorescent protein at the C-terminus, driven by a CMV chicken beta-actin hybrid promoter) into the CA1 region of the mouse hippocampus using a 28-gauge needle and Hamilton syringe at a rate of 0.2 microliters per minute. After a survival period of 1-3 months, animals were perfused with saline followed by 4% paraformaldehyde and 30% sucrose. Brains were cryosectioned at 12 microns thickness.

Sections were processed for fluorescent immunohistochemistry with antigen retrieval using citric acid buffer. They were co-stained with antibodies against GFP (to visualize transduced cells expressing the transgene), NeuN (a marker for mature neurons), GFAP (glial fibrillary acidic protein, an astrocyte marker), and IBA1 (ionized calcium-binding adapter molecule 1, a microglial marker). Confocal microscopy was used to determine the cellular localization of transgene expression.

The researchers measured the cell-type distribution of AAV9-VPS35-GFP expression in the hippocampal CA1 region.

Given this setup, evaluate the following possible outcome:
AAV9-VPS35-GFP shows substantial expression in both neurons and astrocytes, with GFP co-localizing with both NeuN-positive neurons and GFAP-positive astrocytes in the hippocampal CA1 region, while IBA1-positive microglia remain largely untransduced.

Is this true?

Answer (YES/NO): NO